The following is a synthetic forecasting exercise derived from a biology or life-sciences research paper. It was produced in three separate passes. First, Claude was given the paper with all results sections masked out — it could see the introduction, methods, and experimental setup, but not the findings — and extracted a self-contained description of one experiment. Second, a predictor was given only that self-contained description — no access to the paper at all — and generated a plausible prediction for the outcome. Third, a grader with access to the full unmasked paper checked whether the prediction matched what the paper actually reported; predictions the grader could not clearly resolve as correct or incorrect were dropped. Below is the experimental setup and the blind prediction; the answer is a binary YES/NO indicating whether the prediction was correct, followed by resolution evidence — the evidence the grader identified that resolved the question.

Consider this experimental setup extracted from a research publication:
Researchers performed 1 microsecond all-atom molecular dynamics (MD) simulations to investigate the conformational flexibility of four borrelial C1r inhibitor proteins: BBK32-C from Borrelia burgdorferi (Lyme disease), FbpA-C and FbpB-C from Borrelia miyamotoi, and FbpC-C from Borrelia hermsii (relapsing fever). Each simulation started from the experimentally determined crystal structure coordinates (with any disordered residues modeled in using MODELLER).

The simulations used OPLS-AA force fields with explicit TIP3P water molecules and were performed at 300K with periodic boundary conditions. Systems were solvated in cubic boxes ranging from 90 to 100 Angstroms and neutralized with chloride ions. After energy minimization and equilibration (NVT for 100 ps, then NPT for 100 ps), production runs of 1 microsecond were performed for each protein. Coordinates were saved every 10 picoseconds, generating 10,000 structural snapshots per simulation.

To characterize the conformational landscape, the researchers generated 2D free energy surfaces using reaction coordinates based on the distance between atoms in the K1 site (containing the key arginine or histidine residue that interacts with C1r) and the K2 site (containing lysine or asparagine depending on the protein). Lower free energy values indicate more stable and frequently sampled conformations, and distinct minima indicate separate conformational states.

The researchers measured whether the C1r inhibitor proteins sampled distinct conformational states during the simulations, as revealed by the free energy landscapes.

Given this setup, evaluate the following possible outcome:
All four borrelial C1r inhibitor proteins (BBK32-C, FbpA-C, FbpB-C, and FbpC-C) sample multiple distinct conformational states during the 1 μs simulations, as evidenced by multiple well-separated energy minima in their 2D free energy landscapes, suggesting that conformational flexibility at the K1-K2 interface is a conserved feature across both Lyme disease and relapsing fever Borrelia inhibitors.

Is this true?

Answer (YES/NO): NO